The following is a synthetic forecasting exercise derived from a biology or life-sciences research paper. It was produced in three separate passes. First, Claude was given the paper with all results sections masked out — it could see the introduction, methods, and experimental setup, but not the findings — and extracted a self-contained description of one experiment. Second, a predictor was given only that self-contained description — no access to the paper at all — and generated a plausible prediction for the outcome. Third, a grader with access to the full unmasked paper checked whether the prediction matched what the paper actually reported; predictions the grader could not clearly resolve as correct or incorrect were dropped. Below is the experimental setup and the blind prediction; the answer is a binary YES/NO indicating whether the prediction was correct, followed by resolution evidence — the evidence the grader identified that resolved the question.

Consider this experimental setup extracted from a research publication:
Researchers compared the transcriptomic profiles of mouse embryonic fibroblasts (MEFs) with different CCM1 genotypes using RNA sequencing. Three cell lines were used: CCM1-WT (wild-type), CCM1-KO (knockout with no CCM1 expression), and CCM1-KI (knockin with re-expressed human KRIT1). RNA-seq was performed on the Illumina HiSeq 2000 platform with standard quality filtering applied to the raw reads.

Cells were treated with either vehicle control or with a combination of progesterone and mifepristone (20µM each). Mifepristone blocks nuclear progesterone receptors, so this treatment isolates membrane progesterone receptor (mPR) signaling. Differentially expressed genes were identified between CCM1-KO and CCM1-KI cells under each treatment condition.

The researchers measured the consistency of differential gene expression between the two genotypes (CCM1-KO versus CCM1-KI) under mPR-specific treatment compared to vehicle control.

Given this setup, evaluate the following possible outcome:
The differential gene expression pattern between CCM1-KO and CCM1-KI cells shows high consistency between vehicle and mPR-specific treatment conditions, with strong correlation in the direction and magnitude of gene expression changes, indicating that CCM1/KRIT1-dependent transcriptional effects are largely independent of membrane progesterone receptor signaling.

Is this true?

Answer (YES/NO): NO